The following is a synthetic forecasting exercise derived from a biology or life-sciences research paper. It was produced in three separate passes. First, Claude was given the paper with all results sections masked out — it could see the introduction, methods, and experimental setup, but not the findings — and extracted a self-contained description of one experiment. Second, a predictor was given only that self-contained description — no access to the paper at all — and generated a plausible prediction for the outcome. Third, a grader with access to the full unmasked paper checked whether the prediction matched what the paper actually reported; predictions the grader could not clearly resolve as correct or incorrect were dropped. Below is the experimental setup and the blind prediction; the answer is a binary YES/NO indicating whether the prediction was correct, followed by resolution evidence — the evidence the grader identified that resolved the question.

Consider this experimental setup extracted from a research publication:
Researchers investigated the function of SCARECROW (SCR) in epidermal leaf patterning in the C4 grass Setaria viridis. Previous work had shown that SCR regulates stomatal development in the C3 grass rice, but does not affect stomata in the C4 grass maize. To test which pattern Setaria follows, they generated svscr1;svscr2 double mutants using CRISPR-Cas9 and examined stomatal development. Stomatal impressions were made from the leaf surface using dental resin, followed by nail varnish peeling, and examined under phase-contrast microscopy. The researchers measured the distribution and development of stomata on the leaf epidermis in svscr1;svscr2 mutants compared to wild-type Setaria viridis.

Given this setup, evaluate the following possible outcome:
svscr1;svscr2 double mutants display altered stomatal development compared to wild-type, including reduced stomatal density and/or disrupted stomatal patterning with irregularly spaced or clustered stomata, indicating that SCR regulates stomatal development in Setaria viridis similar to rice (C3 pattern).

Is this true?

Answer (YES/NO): NO